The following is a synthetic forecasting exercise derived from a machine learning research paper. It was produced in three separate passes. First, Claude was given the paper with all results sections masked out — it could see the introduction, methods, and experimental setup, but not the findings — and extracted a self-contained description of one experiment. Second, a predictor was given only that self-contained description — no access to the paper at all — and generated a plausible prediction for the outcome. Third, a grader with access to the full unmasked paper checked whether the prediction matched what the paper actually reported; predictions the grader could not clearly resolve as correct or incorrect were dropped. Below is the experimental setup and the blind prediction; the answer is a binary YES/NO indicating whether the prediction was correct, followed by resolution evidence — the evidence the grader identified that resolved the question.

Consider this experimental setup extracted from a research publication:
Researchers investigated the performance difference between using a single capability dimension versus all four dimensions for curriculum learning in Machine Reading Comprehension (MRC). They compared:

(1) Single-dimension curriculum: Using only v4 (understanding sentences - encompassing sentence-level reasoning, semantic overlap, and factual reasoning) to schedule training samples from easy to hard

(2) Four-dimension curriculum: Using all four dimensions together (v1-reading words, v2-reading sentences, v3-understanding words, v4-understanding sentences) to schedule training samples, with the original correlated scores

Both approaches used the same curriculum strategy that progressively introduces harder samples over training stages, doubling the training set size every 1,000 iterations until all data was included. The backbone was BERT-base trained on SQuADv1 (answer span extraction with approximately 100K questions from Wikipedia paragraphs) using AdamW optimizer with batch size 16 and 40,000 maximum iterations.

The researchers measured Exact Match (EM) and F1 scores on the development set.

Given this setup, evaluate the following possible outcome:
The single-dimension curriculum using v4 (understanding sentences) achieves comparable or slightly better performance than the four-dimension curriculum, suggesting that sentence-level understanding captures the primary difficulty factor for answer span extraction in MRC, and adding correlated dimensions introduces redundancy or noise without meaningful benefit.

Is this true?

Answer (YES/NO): NO